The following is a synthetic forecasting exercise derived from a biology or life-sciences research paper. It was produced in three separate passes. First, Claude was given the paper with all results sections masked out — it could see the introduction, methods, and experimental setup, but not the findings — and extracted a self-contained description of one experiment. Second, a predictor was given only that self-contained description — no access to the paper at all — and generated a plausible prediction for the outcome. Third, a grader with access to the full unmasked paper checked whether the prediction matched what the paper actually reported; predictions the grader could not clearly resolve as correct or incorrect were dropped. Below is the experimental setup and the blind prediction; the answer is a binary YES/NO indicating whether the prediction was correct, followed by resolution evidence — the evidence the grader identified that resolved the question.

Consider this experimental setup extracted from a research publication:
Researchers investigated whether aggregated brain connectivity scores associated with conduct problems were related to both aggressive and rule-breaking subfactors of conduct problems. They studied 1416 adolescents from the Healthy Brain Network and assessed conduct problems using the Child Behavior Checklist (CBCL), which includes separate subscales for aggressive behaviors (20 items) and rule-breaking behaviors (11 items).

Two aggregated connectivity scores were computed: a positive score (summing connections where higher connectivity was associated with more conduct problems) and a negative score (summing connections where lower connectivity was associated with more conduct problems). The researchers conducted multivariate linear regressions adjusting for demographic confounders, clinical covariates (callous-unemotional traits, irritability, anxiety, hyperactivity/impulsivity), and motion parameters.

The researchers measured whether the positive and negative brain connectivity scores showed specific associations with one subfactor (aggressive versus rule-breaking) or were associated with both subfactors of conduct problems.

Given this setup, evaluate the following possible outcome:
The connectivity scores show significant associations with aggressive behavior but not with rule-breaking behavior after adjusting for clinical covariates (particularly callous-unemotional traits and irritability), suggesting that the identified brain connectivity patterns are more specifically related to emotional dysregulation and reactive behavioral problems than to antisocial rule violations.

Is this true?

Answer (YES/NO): NO